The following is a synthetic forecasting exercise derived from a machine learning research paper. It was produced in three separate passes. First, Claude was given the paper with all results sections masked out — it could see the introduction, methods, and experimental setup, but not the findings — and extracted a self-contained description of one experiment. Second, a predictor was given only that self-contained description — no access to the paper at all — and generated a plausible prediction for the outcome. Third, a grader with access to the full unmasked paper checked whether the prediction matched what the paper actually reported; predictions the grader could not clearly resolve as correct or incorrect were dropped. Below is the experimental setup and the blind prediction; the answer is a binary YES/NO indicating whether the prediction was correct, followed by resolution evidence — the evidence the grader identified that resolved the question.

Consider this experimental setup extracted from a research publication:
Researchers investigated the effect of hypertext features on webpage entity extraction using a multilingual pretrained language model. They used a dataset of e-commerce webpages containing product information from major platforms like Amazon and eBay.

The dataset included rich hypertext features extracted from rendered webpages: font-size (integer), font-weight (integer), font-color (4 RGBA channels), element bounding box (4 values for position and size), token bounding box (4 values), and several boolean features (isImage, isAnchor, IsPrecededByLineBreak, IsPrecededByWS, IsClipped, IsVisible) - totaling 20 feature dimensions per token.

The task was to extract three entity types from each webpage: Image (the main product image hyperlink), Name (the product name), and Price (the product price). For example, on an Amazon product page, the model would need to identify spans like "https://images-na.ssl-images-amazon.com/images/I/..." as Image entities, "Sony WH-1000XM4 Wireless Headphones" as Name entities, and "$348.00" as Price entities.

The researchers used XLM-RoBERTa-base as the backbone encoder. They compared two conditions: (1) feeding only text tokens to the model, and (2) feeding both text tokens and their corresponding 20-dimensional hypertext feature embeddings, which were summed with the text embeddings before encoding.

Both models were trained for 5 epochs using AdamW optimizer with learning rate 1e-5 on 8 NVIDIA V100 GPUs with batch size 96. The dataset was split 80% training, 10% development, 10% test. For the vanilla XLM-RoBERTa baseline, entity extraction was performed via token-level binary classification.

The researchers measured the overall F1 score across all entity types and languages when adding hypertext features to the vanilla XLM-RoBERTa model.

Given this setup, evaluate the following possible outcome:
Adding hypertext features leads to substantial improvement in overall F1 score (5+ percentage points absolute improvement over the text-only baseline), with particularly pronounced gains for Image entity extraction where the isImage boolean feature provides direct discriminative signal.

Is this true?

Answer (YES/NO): NO